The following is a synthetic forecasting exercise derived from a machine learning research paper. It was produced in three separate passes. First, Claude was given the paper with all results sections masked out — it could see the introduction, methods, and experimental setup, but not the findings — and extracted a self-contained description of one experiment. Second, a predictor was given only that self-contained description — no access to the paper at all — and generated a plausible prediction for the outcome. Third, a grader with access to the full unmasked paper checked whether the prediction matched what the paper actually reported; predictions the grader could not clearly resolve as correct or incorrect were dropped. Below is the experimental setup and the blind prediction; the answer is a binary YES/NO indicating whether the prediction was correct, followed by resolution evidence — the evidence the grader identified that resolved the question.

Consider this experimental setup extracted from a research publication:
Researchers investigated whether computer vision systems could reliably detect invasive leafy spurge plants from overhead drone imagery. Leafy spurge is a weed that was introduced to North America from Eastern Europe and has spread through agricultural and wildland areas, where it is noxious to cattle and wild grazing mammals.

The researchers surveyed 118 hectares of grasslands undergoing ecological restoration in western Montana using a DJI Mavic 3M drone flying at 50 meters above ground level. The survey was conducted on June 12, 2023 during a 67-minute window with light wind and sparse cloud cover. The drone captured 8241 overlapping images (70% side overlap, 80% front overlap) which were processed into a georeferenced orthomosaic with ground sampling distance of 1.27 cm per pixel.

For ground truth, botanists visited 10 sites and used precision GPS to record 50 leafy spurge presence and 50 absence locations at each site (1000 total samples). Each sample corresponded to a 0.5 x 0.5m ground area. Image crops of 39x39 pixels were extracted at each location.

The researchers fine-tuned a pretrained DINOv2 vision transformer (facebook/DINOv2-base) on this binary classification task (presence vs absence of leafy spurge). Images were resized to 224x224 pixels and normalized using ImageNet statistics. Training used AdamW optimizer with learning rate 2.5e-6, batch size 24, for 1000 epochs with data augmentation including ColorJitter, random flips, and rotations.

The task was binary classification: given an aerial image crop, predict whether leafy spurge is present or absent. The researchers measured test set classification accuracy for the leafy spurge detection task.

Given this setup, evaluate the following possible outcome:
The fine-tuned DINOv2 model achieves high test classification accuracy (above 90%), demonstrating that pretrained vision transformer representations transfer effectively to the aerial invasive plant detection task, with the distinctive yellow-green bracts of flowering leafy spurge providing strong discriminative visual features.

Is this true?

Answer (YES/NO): NO